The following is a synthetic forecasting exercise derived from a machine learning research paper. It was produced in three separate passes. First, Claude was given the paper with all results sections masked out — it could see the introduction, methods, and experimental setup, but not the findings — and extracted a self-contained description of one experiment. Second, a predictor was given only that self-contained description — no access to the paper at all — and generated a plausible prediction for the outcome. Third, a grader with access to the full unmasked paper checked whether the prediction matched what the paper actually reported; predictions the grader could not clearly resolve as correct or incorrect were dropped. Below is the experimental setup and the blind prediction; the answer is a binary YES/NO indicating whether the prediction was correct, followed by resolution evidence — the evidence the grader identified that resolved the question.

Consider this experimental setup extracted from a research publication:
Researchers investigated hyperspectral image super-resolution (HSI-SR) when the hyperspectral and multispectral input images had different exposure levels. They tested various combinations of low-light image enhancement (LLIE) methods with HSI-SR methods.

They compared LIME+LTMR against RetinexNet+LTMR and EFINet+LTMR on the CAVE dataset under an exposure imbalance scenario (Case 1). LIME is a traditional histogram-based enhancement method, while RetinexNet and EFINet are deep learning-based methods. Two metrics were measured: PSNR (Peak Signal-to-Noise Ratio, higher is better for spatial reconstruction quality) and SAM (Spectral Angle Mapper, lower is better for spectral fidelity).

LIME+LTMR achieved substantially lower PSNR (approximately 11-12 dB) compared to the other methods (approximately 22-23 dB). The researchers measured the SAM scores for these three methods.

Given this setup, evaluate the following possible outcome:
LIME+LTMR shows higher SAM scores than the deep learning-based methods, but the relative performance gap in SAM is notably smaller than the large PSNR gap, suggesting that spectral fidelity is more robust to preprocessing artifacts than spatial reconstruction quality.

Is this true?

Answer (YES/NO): NO